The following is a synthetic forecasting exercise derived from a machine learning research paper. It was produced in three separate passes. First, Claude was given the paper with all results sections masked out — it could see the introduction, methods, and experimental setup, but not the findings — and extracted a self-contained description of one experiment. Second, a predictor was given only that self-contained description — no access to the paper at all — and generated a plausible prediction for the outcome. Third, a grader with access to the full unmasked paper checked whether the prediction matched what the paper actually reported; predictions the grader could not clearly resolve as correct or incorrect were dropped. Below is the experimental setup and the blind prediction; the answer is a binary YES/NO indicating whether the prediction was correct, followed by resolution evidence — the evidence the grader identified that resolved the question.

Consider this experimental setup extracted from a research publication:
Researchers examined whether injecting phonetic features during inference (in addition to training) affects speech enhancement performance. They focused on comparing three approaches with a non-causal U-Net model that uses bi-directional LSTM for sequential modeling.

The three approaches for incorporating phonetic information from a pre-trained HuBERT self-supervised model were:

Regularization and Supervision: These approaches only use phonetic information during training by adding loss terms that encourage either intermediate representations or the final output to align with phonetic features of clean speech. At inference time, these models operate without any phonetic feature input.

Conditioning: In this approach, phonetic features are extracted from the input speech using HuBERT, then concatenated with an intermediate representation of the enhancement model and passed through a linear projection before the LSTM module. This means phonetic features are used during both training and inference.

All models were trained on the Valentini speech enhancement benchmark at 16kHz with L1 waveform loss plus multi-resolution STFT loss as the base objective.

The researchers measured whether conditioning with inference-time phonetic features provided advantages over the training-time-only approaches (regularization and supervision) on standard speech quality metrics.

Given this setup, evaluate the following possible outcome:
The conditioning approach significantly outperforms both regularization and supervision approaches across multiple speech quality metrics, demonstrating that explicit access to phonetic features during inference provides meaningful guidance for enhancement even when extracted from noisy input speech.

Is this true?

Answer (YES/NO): YES